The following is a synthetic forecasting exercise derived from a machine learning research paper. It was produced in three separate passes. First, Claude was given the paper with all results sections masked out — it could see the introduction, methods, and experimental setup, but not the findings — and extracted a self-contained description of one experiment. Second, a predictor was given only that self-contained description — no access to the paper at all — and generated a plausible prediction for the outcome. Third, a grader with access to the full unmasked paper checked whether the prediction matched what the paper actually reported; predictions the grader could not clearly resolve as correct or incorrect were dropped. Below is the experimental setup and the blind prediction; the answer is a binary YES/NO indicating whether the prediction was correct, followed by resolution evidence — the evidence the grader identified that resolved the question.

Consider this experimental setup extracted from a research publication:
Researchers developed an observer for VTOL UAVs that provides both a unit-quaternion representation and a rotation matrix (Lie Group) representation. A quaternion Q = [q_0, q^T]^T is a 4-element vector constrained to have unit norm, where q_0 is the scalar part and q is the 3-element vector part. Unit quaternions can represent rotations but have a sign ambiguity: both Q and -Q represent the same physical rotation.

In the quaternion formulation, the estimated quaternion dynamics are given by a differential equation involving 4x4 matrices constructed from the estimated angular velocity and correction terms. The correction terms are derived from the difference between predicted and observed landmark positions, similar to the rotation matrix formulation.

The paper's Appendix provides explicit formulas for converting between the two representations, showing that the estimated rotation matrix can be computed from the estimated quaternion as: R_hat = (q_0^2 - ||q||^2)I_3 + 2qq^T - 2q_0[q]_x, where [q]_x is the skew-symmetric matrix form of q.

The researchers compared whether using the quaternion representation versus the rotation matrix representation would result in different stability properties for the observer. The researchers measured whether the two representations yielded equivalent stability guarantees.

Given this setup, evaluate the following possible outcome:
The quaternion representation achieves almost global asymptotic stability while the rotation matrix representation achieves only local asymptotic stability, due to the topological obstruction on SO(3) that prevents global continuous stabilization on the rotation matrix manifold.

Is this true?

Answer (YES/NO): NO